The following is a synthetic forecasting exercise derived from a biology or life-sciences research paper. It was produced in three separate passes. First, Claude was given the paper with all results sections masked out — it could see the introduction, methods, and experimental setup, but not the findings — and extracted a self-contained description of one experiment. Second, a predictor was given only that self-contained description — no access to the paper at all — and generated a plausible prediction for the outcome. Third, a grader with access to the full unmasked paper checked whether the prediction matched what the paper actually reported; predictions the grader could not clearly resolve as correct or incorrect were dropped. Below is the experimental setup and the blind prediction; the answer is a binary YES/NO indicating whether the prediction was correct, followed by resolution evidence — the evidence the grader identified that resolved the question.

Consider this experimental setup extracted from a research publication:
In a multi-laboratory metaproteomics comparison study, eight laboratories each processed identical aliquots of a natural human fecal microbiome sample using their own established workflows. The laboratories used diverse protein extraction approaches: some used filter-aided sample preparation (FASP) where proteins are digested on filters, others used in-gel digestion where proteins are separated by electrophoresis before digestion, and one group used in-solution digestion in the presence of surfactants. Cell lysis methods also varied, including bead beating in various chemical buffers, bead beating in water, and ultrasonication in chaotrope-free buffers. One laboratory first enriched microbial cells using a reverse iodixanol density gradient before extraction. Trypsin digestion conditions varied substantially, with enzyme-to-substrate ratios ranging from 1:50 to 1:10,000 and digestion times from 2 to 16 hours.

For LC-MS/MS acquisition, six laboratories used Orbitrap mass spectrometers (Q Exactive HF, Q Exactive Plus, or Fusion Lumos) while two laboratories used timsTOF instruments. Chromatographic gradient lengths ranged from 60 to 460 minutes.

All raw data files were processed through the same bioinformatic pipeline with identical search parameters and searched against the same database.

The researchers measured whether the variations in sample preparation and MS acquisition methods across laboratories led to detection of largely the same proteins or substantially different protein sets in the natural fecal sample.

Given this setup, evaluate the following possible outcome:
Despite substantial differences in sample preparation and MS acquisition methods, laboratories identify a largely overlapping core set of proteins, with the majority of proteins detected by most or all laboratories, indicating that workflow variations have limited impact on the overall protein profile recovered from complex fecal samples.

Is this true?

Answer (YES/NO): NO